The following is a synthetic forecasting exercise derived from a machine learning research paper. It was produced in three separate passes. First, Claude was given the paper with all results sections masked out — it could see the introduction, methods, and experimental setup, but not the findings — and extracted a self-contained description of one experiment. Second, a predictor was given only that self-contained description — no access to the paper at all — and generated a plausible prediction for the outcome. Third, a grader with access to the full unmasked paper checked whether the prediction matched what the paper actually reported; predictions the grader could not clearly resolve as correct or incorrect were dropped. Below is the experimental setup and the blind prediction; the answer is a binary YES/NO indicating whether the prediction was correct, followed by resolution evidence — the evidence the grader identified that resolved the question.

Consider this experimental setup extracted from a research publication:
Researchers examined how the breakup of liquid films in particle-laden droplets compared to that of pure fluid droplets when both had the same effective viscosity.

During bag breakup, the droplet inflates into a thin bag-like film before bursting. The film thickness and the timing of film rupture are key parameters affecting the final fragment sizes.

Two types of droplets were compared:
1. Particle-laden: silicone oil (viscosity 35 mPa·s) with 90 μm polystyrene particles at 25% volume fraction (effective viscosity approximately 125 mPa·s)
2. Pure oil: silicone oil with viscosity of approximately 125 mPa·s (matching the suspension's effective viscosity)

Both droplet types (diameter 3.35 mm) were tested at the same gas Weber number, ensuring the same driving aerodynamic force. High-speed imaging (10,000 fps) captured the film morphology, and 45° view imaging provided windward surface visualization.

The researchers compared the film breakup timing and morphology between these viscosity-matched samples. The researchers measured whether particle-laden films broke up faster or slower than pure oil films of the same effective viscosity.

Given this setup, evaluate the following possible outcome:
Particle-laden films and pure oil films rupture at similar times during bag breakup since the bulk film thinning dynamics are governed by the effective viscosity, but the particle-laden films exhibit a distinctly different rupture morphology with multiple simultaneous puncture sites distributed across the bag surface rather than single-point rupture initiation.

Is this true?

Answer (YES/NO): NO